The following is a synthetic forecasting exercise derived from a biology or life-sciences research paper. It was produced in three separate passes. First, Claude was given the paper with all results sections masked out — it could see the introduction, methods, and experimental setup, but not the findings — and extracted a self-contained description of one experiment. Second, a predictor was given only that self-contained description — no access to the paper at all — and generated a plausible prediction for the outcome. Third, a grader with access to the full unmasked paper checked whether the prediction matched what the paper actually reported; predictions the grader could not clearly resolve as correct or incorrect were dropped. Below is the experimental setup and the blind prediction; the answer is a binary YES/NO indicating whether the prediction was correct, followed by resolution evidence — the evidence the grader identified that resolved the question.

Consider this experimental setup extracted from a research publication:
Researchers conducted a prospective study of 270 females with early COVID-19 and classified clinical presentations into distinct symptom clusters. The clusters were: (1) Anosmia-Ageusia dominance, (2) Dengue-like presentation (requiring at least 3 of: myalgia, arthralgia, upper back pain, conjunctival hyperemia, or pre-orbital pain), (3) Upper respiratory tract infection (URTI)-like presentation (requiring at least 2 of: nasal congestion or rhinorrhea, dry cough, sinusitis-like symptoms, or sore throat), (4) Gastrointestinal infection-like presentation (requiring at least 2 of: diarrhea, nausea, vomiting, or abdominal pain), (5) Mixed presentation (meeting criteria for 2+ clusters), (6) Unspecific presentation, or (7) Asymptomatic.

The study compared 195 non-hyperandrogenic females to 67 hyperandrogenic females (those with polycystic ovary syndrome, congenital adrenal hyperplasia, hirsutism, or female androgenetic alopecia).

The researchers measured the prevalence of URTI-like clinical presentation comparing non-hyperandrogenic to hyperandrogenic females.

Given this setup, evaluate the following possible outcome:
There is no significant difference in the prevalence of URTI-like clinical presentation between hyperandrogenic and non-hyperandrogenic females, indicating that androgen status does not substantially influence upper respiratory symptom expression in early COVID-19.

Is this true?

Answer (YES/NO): NO